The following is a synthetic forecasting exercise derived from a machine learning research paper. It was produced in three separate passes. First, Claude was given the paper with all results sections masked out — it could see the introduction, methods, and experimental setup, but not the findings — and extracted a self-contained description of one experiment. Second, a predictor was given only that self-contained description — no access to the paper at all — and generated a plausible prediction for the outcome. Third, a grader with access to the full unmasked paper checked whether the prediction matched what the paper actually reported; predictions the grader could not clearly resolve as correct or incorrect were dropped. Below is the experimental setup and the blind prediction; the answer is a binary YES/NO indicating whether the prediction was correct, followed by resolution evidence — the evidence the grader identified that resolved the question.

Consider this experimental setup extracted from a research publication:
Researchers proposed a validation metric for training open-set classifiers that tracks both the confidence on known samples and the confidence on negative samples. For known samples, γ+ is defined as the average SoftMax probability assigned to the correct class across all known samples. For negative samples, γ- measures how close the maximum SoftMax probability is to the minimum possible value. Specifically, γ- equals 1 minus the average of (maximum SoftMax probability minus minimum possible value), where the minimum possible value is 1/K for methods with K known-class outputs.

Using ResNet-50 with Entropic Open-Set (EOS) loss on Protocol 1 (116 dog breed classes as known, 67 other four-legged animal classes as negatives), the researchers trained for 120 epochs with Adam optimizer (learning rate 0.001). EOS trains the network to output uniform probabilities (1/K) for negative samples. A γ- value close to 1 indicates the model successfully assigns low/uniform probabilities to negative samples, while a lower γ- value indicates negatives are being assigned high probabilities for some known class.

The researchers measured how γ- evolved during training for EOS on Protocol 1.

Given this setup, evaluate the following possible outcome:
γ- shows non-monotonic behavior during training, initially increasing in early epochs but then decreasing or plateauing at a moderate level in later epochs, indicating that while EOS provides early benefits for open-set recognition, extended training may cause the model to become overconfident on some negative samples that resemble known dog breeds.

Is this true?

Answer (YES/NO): NO